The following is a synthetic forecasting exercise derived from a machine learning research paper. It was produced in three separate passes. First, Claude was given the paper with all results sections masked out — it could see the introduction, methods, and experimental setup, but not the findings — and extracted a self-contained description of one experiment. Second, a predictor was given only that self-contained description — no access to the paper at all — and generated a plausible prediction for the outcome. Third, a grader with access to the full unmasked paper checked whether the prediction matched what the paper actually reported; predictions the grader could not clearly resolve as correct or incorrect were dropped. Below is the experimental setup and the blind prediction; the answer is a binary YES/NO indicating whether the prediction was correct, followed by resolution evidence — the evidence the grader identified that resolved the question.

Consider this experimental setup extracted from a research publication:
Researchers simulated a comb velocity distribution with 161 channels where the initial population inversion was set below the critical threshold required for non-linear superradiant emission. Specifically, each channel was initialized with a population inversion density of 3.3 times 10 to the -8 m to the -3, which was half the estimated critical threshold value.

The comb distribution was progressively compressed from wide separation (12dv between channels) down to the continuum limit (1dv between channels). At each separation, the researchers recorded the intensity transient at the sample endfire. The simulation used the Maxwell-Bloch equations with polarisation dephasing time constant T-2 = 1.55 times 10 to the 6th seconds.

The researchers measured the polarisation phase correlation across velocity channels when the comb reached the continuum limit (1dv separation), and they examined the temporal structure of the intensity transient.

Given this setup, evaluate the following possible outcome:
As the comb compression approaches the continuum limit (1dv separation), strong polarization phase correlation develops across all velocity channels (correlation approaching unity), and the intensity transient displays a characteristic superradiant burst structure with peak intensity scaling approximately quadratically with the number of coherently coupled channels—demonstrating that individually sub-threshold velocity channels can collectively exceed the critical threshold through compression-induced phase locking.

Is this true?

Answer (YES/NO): NO